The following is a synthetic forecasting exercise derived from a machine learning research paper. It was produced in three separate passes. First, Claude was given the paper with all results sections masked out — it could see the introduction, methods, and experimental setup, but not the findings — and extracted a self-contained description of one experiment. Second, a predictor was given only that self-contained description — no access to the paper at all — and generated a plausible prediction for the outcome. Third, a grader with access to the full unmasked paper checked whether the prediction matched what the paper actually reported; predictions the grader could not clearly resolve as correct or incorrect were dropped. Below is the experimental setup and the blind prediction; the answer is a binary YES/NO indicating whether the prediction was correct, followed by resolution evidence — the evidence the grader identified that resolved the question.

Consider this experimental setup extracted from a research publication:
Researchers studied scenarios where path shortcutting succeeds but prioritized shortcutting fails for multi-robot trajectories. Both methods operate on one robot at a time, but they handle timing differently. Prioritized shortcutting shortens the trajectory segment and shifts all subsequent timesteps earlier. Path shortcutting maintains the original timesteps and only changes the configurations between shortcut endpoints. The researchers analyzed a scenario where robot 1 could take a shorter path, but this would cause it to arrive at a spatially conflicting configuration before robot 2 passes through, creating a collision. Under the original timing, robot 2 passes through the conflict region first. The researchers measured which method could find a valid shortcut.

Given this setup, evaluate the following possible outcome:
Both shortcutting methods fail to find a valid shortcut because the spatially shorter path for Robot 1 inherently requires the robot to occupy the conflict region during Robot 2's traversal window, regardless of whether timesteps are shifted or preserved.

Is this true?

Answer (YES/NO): NO